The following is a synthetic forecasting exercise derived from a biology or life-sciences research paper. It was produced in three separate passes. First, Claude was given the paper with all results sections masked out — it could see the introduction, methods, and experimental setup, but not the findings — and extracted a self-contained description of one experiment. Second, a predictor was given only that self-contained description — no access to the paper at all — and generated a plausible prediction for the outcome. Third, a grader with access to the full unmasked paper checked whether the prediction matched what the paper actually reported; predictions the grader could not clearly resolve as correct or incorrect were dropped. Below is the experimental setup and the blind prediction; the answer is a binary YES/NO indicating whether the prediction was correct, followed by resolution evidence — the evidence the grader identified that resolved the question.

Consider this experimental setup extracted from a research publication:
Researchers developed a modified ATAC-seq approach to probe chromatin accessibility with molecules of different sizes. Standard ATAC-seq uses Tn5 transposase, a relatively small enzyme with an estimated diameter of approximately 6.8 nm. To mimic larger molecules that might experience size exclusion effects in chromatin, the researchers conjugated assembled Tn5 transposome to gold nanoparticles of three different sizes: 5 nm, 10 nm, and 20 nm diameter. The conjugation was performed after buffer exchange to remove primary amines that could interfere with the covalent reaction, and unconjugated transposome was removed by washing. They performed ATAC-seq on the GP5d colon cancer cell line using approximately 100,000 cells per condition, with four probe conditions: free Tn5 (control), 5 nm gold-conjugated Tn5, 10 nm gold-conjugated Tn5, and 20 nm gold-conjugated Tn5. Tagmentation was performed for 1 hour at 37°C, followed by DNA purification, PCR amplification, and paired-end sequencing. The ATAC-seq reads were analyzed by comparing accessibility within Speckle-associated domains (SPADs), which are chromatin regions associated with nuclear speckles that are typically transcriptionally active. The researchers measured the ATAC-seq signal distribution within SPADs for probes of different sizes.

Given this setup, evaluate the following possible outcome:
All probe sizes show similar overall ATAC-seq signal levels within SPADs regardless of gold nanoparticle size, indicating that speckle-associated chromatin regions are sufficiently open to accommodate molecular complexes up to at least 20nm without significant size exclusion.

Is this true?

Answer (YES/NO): NO